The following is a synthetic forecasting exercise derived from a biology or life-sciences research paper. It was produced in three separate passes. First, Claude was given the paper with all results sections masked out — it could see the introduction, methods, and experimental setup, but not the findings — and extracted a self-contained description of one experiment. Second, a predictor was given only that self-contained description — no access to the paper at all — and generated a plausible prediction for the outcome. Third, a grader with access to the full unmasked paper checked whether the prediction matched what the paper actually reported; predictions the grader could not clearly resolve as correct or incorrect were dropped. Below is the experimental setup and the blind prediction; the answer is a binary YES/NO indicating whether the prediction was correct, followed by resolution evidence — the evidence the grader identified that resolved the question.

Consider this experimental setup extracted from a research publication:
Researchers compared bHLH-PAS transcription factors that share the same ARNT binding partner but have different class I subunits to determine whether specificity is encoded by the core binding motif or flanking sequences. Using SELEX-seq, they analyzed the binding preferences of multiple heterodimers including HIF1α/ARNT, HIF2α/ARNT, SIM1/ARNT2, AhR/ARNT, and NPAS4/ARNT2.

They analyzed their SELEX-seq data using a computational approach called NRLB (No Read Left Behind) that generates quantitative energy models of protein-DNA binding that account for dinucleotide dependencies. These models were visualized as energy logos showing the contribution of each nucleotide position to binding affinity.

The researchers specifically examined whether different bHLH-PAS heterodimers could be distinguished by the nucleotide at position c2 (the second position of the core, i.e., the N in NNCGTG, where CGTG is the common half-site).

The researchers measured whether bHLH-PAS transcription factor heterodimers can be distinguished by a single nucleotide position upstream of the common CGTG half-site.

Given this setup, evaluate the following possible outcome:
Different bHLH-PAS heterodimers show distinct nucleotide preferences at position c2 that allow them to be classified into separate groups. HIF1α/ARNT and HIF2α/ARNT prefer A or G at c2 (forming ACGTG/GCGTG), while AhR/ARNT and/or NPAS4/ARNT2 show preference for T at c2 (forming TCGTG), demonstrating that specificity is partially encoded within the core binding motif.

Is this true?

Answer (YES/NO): NO